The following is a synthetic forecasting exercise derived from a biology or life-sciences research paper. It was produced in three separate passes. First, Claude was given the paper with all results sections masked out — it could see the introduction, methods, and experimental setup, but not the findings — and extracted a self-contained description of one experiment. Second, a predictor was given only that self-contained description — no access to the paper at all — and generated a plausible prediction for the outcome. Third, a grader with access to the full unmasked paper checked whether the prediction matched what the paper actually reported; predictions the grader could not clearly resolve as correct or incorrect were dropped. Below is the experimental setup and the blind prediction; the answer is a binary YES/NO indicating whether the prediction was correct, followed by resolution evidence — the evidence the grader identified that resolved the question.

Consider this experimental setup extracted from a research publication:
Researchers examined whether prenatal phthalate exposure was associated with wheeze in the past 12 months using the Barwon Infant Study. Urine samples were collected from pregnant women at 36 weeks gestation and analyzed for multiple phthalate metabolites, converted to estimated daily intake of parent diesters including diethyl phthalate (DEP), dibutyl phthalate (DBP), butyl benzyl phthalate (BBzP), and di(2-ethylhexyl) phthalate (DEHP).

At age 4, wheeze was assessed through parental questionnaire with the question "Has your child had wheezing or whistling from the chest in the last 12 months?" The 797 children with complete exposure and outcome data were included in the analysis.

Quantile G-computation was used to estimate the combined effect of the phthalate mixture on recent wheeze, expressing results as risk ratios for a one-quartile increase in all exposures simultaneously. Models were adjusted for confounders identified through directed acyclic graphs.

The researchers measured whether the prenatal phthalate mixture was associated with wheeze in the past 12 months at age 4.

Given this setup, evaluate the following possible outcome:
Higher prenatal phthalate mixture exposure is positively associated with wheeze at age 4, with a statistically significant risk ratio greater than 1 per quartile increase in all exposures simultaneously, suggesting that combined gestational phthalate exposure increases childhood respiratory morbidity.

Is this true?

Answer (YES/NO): NO